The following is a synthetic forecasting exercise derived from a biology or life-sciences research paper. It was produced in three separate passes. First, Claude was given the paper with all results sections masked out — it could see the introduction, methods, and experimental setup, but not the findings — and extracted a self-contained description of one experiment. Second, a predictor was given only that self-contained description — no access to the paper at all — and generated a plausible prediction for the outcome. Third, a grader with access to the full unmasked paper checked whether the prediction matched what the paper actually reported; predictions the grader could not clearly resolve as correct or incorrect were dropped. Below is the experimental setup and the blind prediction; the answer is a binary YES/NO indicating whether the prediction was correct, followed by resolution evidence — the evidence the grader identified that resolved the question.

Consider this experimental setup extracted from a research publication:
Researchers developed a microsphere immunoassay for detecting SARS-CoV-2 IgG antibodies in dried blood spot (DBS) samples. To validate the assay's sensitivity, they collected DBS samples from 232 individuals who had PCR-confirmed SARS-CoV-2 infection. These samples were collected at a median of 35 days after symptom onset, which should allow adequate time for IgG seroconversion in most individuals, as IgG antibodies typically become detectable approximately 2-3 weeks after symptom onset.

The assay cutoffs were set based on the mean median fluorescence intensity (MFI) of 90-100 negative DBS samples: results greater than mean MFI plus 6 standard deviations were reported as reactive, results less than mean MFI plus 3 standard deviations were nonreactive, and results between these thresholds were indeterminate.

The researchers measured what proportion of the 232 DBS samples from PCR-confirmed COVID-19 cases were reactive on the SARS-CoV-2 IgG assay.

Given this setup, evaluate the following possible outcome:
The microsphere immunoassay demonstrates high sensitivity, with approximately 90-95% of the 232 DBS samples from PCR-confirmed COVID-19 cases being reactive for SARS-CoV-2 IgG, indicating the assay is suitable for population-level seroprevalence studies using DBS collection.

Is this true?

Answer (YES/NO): NO